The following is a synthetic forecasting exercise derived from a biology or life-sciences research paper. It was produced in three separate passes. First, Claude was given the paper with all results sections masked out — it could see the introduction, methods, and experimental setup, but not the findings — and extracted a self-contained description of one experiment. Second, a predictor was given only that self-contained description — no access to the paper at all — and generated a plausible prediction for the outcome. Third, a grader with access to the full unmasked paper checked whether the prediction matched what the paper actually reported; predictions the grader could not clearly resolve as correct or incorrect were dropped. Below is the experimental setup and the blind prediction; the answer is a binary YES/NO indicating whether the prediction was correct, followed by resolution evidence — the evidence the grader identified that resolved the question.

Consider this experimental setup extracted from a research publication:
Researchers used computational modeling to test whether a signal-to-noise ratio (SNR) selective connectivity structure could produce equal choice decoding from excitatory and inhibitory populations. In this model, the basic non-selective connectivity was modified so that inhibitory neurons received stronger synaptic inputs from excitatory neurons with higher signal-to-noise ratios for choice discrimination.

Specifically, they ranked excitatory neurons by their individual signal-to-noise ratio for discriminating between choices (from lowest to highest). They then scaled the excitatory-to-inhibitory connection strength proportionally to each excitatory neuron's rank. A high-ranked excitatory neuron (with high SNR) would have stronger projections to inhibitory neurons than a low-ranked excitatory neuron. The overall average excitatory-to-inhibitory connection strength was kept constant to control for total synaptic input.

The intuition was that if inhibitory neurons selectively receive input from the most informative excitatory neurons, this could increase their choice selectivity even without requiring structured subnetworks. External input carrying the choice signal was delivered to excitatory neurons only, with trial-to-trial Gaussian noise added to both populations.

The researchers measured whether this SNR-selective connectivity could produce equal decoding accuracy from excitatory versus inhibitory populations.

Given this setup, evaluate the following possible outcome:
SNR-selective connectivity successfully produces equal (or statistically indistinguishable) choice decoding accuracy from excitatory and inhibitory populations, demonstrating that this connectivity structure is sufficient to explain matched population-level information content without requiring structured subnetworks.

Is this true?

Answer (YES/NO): YES